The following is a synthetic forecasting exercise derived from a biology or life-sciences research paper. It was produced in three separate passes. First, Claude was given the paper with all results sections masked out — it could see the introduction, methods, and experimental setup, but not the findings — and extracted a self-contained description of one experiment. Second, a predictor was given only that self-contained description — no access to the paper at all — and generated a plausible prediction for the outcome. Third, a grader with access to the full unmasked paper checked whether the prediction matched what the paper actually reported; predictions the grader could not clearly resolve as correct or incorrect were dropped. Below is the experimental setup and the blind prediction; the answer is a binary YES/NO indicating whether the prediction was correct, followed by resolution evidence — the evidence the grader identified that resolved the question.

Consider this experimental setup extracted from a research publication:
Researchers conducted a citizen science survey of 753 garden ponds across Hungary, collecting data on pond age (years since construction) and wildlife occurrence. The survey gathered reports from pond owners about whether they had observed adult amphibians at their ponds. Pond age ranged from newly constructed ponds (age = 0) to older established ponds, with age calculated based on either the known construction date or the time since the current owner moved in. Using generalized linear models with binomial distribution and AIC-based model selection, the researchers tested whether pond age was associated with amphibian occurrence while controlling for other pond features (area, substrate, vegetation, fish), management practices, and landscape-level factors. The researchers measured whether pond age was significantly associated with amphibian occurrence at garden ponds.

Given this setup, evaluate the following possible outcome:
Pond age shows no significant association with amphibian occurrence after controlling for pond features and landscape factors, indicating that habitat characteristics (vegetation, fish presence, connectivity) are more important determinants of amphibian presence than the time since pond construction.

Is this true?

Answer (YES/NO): NO